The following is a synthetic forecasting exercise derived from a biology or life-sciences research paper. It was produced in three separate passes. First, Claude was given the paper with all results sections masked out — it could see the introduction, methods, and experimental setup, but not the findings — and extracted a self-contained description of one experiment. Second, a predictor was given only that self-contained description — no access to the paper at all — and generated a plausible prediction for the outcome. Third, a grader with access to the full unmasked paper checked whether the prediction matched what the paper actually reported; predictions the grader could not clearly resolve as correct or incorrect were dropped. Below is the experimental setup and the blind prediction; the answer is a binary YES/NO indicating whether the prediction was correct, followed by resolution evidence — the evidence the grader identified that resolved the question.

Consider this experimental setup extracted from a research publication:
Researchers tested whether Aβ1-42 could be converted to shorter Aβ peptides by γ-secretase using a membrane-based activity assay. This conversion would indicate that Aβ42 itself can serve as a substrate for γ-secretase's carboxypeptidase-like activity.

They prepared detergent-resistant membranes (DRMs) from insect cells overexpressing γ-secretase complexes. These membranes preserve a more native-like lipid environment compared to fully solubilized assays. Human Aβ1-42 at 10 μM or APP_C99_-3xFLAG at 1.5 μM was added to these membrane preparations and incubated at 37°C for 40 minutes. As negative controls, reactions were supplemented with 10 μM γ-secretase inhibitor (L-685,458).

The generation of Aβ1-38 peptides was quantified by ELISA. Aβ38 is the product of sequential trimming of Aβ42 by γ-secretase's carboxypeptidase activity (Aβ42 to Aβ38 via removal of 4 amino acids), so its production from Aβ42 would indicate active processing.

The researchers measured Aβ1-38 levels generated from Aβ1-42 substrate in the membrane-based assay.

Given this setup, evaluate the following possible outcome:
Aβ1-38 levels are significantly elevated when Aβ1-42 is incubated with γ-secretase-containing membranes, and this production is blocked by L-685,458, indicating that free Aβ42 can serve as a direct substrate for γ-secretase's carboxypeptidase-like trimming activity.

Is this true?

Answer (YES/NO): NO